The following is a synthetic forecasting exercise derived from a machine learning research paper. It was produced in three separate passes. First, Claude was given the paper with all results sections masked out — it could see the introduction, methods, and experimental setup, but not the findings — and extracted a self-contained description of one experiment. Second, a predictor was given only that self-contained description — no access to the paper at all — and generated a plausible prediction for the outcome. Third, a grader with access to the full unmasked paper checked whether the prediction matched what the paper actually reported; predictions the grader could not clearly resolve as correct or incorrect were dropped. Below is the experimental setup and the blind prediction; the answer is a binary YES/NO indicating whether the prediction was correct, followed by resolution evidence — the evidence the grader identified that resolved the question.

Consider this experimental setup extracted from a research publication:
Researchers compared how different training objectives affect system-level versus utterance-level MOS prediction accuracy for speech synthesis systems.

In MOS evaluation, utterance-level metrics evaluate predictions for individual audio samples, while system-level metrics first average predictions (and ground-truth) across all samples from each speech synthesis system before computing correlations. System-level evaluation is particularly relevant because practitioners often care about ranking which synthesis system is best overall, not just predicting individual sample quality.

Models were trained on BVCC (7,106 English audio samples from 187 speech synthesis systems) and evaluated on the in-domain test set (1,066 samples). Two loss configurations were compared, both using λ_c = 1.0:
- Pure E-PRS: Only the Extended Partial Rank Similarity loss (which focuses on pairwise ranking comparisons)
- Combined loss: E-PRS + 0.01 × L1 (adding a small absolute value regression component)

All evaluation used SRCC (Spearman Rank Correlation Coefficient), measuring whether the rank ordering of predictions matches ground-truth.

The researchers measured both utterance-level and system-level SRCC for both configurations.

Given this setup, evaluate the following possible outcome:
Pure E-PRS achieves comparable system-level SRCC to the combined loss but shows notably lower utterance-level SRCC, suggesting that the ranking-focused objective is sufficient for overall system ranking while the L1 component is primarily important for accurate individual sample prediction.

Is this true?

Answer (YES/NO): NO